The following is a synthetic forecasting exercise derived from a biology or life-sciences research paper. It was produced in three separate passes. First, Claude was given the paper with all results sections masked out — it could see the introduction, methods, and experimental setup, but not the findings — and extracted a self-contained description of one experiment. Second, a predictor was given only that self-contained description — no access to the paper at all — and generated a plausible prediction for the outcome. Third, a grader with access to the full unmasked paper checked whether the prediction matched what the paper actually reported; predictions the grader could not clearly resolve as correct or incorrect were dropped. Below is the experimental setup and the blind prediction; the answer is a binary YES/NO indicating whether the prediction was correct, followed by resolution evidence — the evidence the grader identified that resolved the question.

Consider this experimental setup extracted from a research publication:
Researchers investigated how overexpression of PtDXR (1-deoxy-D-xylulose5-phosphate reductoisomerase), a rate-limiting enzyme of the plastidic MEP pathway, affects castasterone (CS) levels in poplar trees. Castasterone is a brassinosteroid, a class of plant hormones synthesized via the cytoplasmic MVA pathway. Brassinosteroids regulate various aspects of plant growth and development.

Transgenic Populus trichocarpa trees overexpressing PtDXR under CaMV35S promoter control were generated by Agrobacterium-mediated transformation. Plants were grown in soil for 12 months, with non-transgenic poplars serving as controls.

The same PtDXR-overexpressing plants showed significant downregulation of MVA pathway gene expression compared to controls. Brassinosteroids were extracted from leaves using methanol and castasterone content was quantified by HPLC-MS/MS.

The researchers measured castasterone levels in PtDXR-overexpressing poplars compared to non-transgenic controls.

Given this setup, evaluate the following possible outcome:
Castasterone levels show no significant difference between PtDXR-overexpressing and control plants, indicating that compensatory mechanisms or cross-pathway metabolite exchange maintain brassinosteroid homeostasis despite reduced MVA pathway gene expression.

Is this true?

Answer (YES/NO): NO